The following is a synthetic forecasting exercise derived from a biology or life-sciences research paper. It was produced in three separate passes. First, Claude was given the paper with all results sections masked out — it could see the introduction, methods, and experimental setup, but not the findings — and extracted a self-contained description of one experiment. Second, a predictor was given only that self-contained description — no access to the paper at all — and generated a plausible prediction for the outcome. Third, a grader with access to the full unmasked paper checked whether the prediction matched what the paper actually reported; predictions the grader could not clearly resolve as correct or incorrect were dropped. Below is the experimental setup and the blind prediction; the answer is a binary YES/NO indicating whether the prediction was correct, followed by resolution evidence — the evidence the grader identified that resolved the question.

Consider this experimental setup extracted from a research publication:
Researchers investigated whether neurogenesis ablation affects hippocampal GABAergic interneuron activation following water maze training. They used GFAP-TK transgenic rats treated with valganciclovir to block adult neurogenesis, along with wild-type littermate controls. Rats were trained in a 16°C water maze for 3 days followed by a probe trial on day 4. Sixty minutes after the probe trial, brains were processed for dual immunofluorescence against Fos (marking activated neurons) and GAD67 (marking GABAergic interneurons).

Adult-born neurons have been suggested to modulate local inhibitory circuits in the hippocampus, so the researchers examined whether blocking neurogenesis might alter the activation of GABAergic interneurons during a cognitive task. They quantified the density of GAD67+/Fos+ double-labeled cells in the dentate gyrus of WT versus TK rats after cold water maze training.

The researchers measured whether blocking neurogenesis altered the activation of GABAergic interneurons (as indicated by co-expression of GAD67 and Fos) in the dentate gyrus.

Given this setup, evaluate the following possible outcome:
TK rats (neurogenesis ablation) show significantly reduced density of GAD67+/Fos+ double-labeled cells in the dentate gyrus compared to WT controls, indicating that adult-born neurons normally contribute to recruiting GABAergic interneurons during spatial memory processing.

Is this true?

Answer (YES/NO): NO